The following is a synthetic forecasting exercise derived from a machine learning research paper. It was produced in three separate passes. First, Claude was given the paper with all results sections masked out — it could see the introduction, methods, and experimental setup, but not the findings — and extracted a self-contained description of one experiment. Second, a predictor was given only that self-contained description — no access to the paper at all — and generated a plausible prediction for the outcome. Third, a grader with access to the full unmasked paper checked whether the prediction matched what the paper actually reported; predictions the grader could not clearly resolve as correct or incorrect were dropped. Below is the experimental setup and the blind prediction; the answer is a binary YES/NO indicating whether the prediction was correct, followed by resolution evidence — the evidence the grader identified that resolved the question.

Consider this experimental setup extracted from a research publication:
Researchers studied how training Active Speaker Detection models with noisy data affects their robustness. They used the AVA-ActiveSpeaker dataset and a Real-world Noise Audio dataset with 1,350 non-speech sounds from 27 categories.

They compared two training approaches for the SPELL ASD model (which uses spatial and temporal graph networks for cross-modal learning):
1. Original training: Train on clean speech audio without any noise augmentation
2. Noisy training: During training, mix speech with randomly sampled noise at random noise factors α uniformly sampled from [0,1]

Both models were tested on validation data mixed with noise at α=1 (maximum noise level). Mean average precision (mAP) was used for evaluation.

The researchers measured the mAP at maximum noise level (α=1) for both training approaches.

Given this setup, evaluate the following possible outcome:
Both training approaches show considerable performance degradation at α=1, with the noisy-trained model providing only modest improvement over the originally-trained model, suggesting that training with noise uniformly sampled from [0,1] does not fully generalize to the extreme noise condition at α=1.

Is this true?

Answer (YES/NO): NO